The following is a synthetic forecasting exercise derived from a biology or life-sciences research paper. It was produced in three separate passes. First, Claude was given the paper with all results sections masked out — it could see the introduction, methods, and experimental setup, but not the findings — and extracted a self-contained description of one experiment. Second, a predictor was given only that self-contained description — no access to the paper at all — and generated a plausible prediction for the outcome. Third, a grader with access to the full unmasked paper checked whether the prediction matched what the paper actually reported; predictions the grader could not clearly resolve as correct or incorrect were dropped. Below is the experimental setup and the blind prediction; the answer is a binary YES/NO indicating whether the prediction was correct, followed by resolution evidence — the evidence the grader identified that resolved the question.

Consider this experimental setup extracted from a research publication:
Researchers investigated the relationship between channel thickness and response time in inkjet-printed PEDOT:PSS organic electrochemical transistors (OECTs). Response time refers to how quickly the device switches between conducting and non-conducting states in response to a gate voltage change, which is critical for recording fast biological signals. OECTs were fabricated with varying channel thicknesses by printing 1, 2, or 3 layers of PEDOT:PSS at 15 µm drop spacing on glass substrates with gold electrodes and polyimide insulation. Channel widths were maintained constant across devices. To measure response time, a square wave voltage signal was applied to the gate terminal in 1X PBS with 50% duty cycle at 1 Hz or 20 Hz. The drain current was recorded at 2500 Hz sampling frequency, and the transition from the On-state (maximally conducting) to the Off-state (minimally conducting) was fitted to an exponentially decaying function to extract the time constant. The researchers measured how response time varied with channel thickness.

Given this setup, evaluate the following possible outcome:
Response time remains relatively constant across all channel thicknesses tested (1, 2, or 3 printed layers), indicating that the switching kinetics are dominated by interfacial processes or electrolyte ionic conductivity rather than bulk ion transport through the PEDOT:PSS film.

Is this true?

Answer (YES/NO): NO